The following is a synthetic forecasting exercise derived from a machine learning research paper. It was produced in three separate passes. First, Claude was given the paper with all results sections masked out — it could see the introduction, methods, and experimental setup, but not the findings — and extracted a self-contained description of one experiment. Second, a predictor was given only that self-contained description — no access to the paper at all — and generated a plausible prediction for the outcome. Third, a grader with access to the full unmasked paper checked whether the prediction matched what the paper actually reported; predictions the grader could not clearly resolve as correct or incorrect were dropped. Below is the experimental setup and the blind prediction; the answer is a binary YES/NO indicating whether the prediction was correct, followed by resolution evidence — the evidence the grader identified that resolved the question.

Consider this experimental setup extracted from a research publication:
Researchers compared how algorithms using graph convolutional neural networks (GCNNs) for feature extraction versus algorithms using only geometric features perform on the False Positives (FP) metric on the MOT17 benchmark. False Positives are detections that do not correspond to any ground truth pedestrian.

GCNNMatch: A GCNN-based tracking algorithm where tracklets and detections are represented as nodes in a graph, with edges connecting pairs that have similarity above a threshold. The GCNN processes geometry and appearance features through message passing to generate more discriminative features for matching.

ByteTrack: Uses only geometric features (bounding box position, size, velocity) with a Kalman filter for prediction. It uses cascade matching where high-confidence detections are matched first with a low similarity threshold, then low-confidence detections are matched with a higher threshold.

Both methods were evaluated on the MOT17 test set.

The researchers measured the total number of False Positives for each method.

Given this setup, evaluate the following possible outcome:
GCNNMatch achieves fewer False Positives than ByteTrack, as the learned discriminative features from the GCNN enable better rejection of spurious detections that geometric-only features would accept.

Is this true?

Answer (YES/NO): YES